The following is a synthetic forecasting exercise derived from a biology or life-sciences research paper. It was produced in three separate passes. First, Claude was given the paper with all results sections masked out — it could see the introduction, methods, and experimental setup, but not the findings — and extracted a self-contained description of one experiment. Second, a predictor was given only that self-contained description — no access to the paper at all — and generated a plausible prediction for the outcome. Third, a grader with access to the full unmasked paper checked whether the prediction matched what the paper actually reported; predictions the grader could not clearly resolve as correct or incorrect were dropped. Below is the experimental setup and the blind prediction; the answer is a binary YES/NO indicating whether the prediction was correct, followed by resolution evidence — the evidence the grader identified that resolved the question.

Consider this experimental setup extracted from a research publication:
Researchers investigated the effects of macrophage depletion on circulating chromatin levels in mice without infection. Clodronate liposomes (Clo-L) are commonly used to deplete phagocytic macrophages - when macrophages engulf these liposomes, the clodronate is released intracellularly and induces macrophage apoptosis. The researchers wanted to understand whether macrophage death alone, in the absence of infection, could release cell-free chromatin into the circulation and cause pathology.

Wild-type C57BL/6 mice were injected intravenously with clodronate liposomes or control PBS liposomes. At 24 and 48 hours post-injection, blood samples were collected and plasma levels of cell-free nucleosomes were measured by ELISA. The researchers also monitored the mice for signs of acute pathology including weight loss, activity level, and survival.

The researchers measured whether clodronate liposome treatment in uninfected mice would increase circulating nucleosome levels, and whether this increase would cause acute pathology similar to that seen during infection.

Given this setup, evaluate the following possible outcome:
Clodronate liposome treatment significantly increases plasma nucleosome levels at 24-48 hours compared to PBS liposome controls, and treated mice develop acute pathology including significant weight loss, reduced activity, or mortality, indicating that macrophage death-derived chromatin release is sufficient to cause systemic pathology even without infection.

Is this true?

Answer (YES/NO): NO